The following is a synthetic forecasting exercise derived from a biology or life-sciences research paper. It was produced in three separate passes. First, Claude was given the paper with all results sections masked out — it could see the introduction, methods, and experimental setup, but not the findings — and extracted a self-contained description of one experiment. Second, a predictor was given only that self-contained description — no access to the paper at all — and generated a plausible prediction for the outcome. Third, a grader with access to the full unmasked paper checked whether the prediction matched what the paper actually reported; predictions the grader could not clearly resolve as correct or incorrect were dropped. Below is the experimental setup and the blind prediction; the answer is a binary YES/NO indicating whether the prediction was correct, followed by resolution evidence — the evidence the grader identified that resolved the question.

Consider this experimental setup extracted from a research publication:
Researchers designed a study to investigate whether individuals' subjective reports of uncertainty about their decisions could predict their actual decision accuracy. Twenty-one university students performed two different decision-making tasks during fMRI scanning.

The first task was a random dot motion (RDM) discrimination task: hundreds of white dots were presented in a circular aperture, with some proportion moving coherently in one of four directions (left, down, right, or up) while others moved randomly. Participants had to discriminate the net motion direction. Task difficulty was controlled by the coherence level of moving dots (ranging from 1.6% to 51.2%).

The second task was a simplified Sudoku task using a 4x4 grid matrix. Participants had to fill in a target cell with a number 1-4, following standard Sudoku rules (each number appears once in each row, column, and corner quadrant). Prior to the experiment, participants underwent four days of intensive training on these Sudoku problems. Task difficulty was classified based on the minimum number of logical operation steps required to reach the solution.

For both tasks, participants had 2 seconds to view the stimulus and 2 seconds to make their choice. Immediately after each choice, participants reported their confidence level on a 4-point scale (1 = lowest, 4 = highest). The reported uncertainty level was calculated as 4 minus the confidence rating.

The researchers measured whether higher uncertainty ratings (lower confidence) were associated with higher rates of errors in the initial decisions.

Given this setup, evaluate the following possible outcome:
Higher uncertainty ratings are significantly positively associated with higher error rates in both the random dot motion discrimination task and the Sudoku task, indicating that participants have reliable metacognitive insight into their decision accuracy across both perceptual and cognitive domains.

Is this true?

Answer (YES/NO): YES